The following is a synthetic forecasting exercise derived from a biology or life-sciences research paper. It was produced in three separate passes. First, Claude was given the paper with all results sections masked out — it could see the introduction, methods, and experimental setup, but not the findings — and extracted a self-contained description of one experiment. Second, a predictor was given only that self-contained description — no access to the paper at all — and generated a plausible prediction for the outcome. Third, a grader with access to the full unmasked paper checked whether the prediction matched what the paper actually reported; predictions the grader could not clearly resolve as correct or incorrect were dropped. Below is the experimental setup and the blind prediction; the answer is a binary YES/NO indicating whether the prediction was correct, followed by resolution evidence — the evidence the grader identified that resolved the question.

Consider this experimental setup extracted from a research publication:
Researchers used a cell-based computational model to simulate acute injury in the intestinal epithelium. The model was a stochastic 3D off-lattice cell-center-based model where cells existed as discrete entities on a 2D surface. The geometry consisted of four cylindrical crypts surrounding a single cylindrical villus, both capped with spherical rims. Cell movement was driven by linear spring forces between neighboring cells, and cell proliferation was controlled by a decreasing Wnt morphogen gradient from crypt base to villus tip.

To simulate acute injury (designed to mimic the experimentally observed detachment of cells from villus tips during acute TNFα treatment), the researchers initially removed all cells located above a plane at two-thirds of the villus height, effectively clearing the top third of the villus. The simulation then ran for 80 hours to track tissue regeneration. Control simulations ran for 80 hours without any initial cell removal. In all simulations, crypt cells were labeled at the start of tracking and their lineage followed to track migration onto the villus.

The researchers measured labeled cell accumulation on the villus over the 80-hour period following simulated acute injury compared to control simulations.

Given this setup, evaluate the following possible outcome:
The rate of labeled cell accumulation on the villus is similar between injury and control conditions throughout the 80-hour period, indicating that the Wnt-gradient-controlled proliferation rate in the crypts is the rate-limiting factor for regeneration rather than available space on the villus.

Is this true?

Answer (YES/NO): NO